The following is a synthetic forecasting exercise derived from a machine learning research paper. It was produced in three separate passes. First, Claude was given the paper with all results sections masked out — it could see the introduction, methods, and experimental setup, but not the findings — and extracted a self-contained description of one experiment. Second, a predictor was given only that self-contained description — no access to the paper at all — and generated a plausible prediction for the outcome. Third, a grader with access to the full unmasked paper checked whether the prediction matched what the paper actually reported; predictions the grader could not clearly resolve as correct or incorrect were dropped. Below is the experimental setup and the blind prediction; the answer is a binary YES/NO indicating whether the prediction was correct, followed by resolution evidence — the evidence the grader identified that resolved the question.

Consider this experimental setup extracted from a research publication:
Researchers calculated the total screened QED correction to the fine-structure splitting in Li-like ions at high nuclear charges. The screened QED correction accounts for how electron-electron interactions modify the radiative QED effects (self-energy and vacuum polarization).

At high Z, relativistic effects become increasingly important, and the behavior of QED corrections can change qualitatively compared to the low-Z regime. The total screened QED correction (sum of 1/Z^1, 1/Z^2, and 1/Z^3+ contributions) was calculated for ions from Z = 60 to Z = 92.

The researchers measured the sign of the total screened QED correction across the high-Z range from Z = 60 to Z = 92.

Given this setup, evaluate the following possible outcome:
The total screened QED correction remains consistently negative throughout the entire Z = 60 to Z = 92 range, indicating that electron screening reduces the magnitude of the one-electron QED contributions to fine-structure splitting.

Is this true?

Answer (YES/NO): NO